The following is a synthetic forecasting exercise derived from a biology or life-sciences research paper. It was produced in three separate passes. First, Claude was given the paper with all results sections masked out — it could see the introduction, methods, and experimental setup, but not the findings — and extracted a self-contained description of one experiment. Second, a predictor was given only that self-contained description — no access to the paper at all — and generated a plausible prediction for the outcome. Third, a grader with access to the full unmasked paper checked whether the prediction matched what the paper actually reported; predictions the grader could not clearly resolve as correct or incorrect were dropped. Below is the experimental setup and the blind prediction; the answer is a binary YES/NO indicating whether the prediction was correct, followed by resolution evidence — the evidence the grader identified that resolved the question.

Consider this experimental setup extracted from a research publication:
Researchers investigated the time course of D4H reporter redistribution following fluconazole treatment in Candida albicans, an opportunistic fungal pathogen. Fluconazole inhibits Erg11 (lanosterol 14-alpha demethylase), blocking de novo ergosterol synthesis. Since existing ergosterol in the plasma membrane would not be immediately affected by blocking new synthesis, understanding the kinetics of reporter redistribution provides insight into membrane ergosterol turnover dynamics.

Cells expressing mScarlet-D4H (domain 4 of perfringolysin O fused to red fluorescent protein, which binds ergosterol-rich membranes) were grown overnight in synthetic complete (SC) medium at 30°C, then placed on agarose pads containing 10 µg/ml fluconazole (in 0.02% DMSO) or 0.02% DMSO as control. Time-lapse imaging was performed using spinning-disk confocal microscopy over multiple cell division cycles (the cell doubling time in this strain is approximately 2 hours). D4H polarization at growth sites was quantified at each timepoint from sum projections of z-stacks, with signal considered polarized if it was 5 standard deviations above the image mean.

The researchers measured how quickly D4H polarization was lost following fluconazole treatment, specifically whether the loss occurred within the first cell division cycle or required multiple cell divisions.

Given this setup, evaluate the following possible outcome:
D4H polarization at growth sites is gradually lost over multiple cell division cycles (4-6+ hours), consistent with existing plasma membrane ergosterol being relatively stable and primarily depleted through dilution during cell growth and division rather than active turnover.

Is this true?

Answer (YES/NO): NO